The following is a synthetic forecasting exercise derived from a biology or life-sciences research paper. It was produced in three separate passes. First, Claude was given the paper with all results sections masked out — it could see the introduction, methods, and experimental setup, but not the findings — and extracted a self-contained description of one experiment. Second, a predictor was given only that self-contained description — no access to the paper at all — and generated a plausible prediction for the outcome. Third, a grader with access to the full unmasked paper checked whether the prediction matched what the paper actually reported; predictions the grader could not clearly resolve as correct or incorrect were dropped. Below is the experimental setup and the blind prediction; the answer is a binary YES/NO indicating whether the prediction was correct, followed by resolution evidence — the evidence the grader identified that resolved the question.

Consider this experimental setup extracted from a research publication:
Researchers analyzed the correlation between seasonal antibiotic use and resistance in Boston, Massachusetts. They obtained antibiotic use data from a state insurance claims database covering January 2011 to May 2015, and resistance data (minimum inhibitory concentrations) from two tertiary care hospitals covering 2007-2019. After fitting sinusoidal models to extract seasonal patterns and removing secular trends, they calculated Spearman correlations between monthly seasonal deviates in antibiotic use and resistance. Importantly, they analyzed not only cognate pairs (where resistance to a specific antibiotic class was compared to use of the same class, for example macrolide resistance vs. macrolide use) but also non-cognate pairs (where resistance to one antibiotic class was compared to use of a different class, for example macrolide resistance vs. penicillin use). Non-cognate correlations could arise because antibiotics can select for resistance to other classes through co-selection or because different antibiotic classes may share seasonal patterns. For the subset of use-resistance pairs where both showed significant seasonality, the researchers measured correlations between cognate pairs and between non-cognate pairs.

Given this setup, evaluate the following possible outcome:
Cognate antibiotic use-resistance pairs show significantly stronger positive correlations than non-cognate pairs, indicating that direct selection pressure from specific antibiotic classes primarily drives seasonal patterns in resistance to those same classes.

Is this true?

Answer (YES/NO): NO